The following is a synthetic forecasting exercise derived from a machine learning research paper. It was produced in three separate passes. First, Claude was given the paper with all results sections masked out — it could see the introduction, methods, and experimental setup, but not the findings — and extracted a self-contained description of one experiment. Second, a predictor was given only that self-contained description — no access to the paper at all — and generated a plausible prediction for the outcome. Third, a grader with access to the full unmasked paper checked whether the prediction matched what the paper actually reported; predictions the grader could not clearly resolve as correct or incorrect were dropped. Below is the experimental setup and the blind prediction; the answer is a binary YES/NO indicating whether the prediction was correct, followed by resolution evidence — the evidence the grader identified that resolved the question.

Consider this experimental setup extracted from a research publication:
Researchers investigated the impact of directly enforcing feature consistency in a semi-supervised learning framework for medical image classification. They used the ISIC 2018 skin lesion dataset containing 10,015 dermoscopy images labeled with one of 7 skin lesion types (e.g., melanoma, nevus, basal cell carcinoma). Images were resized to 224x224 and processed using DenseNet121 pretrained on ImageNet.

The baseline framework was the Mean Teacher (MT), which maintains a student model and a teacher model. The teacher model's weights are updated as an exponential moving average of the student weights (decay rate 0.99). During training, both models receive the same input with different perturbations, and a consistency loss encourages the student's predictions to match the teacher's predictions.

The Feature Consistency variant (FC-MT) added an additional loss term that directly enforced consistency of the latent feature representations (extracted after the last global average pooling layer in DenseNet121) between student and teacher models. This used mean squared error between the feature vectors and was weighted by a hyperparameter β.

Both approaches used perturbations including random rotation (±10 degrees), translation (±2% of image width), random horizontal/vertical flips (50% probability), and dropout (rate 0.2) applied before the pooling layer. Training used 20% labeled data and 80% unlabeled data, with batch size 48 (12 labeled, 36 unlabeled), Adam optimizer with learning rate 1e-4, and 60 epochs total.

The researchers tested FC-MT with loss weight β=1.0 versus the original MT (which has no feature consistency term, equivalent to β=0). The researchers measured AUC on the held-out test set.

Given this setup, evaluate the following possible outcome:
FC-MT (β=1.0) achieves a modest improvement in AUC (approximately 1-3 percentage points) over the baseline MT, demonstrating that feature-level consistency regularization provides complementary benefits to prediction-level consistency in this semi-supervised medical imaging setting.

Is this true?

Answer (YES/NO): NO